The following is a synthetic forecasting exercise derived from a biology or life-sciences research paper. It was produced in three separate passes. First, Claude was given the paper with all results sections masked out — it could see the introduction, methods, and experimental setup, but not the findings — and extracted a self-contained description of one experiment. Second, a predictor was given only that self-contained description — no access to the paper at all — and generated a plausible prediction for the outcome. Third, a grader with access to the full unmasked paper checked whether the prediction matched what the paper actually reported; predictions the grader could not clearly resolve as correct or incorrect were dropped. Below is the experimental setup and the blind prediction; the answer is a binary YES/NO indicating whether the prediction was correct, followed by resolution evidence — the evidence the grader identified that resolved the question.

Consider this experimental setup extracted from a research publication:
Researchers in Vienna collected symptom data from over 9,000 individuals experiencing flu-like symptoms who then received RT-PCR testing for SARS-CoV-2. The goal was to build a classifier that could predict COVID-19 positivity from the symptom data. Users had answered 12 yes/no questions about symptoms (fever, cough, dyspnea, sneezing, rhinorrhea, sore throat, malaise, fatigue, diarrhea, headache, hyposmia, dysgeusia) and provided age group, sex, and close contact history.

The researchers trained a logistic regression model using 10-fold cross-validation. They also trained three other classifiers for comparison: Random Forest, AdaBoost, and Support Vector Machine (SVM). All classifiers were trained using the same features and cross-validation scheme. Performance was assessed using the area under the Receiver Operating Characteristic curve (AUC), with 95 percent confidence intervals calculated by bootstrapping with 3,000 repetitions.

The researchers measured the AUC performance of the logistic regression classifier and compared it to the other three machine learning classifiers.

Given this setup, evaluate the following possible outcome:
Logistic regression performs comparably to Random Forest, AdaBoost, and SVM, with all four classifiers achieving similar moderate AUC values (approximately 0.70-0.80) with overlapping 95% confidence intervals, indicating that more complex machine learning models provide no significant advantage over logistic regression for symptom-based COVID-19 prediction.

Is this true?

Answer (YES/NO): YES